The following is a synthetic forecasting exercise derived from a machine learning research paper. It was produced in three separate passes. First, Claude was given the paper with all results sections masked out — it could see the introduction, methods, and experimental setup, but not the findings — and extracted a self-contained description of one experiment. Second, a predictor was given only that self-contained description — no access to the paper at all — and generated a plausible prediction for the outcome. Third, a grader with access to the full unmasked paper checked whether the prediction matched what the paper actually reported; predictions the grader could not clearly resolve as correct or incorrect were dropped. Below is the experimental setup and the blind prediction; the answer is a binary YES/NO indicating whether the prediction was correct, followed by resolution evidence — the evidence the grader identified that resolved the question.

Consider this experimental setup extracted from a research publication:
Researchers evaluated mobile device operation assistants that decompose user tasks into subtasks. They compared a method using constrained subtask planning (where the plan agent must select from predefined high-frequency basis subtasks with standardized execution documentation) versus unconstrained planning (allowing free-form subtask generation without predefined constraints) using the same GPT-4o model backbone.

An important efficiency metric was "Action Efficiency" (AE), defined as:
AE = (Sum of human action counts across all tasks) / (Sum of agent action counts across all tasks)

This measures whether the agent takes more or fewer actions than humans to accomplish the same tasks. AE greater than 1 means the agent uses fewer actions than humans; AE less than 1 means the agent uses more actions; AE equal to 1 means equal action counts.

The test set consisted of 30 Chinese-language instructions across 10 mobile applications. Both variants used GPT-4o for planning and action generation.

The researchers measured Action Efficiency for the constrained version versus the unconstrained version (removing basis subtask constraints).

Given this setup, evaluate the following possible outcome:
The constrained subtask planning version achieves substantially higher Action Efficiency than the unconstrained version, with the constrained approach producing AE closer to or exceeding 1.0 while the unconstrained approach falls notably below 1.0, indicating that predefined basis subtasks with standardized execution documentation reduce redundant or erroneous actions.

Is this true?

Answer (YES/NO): NO